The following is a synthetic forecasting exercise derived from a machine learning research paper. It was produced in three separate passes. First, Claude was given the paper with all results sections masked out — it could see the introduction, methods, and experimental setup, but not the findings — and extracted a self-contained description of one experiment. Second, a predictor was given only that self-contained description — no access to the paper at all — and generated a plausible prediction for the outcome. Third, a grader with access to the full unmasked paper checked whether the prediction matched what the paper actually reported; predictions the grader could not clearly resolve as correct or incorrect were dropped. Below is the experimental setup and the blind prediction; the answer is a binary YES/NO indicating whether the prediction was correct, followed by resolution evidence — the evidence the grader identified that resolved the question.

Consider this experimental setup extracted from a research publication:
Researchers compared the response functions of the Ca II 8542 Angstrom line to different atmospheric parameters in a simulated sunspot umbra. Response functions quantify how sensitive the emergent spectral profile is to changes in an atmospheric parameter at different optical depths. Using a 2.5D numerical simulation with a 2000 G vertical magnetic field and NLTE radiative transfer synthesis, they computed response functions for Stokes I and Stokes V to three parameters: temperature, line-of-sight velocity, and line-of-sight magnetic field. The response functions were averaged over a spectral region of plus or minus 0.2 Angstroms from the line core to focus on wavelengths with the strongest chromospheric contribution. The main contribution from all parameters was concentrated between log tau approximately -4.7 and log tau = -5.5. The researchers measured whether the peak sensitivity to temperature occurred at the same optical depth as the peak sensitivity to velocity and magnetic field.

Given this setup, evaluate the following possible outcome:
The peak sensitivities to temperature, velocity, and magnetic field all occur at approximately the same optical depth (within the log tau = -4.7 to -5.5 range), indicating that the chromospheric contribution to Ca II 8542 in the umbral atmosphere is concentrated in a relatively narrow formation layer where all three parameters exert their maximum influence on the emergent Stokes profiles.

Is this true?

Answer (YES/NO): NO